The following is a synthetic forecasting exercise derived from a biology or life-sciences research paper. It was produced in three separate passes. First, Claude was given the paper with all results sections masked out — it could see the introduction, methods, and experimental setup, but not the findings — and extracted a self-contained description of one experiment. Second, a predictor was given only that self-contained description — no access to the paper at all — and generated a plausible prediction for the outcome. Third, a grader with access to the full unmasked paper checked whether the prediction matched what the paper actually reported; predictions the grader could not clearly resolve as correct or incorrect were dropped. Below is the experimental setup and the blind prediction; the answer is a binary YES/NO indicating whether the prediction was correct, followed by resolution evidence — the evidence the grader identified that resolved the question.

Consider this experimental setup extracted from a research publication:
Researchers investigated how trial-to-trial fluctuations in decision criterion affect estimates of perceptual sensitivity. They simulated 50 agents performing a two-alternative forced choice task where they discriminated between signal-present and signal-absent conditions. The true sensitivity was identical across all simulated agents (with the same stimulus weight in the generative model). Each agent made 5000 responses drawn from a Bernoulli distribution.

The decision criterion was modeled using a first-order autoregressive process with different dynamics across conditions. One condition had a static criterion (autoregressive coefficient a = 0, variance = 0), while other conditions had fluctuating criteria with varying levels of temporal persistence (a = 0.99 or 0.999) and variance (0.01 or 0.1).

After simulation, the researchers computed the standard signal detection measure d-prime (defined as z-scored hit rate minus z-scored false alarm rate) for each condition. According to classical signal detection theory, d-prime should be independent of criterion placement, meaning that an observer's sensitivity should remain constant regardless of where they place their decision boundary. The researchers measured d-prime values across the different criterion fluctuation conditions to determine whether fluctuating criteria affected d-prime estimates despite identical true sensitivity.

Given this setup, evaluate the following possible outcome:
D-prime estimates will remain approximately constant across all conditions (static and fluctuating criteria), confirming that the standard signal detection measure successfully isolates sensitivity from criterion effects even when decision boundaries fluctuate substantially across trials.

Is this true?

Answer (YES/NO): NO